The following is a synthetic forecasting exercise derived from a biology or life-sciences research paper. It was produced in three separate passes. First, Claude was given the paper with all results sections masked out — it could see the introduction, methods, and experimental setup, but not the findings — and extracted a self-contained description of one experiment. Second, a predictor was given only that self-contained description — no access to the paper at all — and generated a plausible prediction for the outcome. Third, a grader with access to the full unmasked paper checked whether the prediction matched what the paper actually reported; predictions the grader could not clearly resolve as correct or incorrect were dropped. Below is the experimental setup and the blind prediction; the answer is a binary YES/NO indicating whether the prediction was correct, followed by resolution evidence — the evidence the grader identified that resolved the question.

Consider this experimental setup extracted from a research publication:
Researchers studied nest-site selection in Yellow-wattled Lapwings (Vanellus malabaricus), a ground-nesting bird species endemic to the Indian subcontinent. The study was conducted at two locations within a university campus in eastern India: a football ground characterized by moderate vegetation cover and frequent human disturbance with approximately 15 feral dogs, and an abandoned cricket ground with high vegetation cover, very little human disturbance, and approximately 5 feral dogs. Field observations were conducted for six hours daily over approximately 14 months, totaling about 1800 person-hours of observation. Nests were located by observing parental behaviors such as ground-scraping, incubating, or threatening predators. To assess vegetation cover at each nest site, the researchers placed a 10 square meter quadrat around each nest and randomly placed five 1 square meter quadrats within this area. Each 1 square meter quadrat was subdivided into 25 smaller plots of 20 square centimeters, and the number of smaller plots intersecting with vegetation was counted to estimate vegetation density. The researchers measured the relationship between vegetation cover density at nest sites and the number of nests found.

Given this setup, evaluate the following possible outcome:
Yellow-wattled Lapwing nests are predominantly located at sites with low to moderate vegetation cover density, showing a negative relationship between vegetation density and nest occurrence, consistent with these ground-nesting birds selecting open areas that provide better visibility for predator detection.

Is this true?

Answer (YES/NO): NO